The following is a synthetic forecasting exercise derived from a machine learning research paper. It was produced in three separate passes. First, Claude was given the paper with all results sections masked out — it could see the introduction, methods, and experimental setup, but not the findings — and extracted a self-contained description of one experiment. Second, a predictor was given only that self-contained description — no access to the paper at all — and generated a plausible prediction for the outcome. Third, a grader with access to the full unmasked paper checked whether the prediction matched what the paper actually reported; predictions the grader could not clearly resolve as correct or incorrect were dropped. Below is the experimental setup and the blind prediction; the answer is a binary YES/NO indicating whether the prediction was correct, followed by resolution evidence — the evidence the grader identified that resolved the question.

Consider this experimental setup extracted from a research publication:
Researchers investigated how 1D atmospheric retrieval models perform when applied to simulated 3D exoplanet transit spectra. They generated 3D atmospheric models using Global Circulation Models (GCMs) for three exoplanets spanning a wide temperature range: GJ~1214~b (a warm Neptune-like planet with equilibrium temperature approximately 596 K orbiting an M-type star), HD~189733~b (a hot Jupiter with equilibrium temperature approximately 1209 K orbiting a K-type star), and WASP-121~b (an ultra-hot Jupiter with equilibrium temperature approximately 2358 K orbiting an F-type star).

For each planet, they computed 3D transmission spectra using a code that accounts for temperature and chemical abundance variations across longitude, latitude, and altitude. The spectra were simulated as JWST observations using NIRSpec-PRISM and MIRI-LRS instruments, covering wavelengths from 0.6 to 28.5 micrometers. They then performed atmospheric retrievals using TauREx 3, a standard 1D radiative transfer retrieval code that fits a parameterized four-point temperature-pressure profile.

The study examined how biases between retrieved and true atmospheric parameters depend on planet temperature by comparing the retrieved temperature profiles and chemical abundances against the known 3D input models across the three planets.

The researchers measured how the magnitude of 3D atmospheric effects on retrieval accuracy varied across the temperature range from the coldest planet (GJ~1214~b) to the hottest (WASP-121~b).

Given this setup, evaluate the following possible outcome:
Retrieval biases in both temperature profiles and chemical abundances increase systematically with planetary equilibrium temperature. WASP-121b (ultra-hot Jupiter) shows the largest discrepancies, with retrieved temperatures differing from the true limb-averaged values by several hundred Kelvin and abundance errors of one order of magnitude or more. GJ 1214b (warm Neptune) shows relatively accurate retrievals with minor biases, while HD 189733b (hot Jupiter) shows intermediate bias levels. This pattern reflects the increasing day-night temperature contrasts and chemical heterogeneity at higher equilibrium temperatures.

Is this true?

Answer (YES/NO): NO